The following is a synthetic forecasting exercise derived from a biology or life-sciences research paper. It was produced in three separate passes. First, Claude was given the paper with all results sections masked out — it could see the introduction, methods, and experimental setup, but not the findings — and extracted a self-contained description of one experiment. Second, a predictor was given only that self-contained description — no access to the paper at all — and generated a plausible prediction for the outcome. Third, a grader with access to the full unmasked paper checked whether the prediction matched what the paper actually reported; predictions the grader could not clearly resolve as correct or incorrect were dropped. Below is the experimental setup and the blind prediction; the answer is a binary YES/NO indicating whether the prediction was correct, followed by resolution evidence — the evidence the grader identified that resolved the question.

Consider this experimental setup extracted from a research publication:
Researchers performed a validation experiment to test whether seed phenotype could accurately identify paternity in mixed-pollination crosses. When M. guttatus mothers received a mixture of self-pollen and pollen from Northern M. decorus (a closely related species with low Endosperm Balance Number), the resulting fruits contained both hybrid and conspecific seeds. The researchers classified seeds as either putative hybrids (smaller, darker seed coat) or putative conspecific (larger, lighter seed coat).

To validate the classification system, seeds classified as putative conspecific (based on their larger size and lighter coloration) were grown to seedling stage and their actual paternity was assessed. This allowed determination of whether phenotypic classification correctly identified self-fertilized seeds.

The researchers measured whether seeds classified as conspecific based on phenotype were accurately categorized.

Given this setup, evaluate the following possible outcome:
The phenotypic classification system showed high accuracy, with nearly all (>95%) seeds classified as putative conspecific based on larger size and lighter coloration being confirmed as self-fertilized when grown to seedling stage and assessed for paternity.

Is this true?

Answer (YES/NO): YES